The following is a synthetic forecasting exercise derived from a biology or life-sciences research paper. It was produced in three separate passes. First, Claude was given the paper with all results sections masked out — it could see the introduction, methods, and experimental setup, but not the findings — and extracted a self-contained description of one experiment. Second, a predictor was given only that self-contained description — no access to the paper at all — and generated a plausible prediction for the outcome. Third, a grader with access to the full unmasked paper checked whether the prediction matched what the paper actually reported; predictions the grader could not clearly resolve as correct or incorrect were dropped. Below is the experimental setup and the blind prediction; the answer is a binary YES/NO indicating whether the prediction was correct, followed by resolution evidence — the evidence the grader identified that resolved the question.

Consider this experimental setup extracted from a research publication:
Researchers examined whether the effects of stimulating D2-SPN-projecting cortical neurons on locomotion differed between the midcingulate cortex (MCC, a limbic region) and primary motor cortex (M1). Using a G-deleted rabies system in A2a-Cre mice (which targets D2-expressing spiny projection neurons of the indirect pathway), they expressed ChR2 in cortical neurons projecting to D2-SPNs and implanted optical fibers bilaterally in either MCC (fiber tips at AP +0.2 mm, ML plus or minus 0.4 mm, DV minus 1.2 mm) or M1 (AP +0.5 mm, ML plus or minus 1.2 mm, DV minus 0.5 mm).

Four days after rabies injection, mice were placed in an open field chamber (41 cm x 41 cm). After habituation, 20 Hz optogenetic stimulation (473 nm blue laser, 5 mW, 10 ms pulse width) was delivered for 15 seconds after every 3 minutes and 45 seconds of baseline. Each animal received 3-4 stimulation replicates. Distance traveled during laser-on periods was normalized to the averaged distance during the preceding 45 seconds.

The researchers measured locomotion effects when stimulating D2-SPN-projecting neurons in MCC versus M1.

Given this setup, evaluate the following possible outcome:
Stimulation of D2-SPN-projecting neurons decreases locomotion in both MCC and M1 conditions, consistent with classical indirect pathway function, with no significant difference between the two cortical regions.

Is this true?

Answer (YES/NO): NO